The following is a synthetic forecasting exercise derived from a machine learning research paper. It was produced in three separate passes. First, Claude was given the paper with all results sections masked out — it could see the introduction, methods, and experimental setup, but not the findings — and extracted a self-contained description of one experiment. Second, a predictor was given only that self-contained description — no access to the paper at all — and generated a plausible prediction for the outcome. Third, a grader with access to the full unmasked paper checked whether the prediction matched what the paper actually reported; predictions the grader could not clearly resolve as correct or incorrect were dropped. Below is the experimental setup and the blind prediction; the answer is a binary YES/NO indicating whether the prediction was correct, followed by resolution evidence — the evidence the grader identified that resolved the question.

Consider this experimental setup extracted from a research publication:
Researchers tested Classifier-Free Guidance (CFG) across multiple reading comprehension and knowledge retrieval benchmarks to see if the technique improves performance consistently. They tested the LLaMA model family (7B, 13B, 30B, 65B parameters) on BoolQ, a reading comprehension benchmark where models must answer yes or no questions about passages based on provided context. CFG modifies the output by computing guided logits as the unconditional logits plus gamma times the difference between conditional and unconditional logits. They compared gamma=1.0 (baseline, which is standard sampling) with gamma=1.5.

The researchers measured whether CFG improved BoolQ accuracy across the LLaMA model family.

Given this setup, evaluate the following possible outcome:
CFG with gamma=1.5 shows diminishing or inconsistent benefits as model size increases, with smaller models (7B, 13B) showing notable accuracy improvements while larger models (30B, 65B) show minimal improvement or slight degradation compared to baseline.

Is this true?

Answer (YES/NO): NO